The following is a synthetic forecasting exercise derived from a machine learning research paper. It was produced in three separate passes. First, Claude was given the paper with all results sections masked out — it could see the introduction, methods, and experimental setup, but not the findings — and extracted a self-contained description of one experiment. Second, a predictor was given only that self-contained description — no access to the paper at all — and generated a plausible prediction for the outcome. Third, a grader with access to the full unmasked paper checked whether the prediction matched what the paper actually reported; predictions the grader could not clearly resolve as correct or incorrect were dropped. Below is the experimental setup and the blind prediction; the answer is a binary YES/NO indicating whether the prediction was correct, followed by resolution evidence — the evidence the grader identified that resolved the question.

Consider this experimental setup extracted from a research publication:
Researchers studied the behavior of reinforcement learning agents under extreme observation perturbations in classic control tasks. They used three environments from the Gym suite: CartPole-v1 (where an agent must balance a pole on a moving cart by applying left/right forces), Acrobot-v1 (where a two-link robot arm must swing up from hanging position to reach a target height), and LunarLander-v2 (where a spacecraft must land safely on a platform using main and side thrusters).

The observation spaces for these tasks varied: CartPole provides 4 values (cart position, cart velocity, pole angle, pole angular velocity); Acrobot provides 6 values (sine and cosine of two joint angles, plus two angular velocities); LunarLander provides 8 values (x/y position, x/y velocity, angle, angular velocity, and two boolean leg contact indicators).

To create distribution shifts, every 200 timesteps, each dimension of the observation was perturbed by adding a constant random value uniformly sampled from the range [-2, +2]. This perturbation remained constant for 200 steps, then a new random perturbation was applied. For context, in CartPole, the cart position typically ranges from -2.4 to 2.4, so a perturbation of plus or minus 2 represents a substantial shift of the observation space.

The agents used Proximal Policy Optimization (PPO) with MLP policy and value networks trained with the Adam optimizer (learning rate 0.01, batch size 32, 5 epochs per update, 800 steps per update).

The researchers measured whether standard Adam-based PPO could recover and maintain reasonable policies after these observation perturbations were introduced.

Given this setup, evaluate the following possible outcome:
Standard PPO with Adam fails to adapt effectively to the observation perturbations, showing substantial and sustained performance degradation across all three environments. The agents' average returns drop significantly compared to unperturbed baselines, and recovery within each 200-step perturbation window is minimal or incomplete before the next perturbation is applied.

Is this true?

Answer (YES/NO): YES